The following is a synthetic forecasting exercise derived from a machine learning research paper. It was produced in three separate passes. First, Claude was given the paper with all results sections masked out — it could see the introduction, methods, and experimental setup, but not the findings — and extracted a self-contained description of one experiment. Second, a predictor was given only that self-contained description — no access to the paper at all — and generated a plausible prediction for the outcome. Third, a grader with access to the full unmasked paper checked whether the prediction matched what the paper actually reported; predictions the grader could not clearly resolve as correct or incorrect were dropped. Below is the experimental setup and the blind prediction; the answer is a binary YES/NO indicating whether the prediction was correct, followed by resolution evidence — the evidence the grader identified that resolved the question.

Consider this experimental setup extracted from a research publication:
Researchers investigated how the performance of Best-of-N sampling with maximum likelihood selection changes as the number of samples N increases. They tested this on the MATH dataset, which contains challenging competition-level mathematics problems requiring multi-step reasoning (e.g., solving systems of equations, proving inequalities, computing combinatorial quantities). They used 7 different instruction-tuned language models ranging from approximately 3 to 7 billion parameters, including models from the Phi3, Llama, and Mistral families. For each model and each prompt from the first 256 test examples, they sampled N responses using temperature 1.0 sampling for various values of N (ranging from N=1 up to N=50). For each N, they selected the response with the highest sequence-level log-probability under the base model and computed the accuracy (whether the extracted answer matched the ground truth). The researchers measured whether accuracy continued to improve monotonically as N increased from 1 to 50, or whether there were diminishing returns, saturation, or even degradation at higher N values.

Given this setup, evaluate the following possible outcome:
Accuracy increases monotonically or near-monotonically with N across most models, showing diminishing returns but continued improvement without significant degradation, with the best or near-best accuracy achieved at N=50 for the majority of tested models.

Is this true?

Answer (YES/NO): NO